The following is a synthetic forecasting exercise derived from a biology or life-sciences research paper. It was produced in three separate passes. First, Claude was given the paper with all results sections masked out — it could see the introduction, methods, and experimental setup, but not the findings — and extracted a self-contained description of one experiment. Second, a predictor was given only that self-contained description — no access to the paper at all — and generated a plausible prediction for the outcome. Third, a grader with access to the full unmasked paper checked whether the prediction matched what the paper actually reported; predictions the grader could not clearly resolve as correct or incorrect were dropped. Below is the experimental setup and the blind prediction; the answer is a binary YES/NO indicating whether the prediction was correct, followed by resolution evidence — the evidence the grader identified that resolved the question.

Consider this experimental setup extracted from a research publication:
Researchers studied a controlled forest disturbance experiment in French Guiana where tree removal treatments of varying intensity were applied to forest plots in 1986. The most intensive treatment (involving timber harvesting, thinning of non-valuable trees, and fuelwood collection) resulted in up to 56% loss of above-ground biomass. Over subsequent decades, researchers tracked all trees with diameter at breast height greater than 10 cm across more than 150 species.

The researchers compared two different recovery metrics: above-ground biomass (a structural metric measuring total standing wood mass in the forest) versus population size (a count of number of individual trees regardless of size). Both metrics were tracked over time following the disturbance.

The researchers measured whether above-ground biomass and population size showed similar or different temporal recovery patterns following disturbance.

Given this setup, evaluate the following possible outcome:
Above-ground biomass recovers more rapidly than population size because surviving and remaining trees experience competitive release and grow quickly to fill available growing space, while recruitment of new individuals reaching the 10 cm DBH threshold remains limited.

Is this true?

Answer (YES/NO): NO